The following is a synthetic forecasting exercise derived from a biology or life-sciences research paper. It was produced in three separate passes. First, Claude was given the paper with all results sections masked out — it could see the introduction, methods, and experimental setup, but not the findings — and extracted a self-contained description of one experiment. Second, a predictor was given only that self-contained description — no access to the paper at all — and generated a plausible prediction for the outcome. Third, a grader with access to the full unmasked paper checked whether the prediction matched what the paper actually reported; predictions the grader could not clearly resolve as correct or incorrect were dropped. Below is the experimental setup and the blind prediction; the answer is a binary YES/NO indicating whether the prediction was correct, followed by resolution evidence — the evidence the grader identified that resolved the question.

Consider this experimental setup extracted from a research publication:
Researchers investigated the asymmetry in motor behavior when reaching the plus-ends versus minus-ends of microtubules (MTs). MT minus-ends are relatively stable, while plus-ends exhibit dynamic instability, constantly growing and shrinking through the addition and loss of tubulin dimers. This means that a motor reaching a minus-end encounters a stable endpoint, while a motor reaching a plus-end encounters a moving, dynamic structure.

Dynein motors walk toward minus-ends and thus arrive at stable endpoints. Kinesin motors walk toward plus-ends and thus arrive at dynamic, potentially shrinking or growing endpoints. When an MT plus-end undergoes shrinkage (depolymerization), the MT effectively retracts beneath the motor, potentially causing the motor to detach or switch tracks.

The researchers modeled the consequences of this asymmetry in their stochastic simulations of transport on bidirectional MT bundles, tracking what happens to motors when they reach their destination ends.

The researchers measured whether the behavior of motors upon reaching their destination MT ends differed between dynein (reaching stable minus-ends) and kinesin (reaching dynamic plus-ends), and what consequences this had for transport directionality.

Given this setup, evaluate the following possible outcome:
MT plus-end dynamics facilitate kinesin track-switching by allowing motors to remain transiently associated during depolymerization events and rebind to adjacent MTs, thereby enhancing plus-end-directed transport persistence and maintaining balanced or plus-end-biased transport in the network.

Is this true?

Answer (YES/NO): NO